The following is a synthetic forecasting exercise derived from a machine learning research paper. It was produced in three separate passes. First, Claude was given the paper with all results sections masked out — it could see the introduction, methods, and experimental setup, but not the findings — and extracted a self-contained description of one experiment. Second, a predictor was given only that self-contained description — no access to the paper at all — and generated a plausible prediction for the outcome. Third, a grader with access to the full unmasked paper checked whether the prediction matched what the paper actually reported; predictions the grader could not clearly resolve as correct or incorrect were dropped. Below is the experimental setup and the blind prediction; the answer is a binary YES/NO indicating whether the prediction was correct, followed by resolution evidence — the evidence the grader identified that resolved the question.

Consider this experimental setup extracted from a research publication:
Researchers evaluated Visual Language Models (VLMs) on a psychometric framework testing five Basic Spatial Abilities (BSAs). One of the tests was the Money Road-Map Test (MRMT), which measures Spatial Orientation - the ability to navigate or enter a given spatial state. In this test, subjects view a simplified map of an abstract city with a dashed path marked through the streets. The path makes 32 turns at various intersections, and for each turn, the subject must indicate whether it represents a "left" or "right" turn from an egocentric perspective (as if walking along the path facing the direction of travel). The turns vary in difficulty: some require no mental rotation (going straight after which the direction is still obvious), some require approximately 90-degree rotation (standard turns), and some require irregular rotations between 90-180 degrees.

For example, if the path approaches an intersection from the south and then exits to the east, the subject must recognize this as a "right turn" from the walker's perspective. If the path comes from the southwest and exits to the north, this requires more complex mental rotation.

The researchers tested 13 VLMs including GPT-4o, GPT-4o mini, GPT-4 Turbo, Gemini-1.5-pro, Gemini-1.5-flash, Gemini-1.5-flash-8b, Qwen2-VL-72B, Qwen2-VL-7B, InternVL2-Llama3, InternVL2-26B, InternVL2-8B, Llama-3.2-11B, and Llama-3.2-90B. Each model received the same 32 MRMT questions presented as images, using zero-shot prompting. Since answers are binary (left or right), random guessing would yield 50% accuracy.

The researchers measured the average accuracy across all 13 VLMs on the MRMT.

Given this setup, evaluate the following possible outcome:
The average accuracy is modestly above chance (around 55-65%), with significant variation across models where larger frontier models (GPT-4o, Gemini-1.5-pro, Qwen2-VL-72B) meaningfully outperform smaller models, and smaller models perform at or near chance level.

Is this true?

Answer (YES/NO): NO